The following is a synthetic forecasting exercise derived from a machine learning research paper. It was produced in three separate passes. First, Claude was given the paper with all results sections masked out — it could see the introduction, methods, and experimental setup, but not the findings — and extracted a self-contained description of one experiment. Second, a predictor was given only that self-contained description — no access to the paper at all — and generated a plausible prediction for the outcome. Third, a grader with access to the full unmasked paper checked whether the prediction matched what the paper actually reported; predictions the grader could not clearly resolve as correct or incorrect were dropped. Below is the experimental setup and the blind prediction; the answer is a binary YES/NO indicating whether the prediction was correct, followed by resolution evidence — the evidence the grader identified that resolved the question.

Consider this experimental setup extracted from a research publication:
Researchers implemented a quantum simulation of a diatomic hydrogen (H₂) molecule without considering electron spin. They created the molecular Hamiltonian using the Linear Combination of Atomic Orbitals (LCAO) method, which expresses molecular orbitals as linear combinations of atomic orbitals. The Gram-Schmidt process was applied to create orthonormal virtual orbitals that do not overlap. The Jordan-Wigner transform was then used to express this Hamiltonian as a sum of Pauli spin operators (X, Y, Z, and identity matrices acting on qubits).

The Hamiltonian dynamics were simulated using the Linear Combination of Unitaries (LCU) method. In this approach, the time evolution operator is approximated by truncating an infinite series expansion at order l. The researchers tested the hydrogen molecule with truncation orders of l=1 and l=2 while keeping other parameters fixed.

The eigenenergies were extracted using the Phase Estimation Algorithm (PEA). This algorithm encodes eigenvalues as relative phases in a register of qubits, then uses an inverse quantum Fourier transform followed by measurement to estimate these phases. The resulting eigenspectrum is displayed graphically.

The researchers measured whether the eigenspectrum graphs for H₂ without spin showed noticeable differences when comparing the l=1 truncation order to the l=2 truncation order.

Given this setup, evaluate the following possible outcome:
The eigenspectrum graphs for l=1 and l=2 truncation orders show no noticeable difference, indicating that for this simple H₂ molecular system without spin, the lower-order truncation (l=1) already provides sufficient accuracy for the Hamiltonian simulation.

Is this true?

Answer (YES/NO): YES